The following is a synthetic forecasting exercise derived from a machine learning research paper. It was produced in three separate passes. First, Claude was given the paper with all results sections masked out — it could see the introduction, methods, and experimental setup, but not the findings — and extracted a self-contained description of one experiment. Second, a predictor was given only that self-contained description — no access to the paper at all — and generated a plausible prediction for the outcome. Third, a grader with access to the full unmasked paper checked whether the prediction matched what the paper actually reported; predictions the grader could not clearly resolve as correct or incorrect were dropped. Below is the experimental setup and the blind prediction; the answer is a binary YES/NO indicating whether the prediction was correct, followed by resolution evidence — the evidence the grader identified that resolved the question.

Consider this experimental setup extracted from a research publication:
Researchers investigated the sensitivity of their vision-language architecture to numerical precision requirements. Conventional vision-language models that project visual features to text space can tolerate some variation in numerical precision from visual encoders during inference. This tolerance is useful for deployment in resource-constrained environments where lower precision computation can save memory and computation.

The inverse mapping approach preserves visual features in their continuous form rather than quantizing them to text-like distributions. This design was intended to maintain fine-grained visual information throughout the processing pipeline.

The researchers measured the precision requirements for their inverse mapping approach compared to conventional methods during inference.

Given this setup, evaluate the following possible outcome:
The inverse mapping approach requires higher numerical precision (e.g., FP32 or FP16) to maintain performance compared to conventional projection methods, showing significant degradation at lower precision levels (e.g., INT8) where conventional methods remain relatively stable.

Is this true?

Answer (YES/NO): YES